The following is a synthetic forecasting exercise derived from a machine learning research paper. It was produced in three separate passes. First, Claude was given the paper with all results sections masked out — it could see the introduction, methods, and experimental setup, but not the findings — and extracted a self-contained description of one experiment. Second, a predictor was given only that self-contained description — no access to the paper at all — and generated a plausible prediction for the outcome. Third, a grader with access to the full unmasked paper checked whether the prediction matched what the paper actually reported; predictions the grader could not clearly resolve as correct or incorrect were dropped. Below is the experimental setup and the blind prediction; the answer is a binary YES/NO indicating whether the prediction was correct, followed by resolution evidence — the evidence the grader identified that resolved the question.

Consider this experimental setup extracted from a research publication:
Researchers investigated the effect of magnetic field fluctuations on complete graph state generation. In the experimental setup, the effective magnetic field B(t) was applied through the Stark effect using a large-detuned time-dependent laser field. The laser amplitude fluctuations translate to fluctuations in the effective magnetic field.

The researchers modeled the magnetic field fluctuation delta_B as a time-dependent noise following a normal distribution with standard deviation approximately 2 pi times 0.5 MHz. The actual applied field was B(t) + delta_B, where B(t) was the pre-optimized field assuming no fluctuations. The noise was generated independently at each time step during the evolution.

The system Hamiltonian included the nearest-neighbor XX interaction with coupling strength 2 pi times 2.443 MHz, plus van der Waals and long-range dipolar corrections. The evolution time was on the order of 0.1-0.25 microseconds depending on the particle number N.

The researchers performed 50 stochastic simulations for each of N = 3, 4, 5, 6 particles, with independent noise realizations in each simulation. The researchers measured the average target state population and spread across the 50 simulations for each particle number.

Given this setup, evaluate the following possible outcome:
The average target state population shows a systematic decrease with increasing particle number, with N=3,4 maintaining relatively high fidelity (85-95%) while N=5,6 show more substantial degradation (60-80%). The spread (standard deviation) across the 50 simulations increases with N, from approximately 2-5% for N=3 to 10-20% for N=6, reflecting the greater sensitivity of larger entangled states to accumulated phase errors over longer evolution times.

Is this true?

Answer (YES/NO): NO